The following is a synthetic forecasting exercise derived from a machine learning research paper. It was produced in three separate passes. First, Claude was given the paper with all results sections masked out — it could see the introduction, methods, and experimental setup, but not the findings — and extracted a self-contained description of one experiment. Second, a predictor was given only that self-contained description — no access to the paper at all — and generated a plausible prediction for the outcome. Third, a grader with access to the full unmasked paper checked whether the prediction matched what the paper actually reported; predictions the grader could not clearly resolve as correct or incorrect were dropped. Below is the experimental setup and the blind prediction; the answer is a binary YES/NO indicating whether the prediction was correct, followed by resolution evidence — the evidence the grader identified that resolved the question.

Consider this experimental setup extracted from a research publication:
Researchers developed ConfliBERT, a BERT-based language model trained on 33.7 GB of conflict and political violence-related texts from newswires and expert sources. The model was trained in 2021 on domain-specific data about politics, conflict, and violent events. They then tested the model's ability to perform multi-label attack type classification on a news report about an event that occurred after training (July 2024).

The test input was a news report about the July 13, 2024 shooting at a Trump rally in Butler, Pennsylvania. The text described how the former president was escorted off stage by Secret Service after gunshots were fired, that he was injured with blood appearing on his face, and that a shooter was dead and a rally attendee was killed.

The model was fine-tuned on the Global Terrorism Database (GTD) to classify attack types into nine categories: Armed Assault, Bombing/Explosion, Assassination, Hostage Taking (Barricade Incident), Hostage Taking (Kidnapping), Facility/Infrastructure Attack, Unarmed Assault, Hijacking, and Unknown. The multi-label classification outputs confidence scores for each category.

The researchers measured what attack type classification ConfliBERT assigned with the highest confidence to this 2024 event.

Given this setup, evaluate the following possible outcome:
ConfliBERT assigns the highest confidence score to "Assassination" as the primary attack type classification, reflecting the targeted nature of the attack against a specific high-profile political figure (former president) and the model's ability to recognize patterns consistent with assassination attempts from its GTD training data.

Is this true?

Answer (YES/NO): NO